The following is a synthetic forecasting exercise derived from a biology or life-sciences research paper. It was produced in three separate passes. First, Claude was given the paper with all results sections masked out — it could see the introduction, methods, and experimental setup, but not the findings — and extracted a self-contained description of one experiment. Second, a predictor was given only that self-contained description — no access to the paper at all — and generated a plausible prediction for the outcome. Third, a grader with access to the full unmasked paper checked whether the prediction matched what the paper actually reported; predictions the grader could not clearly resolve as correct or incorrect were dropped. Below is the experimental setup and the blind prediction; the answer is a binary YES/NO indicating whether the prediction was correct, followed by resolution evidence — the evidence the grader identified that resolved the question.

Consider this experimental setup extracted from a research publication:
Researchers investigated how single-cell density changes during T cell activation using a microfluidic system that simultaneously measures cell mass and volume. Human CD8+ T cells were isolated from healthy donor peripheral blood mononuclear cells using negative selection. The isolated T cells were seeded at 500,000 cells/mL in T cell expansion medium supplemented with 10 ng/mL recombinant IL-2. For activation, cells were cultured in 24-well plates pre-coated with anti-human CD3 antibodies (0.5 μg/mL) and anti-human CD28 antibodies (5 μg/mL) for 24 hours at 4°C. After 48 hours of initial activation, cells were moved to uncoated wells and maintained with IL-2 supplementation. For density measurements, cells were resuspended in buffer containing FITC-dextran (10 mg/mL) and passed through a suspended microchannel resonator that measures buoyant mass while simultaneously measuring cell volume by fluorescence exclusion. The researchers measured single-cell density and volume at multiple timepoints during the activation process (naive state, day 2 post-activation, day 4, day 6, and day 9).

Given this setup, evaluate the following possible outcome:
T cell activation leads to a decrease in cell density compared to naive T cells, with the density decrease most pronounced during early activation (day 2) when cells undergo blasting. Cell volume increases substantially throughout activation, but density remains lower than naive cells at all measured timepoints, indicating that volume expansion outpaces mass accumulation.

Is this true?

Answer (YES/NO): YES